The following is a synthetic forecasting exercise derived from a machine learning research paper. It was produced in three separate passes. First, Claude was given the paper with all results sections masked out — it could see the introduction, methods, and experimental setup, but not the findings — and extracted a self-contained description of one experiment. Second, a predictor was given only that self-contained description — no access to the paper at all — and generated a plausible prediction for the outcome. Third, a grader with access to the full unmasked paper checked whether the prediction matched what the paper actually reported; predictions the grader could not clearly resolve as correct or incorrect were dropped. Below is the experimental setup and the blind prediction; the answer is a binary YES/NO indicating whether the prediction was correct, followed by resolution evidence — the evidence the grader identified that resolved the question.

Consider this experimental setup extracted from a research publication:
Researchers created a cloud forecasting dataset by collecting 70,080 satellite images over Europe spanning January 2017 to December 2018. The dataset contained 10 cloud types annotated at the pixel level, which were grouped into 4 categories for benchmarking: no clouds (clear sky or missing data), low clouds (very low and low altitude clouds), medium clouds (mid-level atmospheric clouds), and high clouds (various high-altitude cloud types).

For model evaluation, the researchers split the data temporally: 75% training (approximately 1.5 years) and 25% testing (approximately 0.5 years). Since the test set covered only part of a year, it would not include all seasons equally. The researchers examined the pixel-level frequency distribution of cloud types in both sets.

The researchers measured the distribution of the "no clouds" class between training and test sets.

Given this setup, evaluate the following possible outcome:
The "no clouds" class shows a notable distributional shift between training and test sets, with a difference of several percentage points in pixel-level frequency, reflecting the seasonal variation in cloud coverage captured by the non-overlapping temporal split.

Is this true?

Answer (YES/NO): YES